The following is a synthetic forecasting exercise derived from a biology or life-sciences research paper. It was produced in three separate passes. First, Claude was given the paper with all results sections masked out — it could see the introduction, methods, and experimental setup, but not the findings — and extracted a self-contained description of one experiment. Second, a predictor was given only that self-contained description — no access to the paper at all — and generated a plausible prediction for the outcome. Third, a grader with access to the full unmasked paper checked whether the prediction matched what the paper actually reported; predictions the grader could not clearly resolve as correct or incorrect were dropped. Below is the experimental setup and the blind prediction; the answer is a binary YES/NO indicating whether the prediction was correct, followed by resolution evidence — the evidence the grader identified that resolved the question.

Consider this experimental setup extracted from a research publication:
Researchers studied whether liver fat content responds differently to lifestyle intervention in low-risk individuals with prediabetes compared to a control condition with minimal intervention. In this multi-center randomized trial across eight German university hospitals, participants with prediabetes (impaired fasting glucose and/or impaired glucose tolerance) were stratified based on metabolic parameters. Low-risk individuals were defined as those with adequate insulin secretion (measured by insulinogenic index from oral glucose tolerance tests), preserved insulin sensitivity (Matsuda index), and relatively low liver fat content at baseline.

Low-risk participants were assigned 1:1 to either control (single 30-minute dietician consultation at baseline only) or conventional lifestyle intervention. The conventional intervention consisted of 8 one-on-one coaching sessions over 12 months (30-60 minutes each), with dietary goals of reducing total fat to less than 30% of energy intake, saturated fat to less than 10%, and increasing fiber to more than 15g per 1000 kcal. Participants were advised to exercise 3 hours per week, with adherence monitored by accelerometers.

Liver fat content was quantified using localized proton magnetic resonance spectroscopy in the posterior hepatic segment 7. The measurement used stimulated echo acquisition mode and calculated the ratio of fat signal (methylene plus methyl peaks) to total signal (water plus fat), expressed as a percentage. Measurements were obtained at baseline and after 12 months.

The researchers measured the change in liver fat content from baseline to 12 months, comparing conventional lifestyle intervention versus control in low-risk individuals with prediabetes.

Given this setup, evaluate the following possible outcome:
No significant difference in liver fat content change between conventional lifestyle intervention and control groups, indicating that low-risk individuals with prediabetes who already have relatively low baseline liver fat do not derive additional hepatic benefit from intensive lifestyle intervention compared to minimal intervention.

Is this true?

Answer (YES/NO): YES